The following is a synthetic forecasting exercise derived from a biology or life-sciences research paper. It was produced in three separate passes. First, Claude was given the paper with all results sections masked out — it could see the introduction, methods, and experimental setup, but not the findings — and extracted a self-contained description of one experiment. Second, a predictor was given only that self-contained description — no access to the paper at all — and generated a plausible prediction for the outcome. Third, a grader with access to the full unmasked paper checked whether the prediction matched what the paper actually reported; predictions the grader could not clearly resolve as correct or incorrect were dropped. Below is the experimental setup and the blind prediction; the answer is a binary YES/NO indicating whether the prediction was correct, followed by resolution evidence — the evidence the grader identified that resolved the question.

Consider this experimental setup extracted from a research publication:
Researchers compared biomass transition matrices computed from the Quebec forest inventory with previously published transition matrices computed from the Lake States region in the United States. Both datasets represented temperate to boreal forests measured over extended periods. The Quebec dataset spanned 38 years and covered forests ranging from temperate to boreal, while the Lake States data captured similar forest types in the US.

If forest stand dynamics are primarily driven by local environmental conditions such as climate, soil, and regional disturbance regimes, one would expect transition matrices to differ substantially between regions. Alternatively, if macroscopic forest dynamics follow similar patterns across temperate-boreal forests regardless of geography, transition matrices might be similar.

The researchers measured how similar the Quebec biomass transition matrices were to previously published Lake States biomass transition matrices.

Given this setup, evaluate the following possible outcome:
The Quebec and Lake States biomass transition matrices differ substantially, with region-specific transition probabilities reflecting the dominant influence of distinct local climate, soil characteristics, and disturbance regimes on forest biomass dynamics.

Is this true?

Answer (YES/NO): NO